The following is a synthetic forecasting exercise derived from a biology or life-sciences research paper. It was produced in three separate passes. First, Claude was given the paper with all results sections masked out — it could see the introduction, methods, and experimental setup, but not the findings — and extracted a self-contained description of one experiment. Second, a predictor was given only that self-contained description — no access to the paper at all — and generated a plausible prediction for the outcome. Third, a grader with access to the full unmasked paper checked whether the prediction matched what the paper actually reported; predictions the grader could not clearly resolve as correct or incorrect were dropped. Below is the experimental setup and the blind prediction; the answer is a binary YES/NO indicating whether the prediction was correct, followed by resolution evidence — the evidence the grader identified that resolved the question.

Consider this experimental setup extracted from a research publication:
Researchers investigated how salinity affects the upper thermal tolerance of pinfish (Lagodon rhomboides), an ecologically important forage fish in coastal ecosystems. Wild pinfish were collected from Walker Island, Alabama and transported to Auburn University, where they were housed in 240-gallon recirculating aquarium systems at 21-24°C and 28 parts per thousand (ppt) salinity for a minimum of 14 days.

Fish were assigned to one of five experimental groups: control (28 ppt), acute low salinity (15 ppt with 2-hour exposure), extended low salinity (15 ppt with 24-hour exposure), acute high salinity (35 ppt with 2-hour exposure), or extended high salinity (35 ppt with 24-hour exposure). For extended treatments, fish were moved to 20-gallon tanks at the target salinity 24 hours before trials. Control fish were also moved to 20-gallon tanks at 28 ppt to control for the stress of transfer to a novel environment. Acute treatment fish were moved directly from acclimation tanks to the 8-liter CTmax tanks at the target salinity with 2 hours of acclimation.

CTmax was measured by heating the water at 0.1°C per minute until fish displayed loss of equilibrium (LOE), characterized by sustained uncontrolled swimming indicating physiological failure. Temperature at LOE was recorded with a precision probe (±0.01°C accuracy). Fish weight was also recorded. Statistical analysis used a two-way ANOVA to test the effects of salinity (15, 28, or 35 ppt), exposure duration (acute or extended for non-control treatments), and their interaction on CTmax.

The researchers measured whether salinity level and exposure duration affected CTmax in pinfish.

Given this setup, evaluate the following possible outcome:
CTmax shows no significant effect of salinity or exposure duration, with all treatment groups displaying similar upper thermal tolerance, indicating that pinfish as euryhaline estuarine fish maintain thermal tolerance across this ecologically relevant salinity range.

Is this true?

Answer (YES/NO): YES